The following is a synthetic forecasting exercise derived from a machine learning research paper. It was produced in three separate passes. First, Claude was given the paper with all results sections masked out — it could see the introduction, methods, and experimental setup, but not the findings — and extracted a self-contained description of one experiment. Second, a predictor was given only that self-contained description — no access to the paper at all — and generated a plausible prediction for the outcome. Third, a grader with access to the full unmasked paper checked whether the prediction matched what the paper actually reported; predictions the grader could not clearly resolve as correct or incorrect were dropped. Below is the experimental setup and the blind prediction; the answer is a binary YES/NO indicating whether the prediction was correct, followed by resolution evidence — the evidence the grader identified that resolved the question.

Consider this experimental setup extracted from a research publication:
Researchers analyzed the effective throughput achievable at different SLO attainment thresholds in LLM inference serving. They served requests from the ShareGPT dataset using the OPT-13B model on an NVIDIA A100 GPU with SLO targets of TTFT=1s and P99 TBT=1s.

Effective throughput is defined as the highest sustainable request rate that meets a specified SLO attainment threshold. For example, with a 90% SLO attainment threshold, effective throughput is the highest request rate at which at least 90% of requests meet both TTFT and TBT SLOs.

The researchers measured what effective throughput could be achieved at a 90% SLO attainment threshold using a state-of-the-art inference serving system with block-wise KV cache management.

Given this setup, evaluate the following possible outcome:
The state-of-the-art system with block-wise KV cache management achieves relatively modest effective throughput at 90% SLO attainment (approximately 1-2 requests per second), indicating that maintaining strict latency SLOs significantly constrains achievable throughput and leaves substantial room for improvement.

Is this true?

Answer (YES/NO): NO